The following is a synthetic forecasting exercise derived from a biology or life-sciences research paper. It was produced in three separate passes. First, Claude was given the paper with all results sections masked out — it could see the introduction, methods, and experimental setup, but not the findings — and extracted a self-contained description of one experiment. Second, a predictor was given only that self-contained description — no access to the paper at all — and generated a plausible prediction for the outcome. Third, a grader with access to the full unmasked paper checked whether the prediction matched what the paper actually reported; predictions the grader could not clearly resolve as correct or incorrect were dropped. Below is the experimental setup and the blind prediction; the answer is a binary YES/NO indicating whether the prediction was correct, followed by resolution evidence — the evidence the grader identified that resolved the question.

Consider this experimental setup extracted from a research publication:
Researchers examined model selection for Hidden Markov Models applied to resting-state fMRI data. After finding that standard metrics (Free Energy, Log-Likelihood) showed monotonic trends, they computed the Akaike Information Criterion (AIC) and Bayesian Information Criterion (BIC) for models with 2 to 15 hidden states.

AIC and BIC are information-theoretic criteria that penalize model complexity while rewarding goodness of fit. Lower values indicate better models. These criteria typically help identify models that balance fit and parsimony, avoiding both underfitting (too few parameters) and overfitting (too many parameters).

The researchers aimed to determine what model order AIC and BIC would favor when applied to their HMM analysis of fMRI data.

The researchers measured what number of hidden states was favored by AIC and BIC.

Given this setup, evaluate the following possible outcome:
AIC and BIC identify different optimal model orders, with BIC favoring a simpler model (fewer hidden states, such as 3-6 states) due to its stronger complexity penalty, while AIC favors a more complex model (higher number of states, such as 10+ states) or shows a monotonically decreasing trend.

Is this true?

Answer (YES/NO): NO